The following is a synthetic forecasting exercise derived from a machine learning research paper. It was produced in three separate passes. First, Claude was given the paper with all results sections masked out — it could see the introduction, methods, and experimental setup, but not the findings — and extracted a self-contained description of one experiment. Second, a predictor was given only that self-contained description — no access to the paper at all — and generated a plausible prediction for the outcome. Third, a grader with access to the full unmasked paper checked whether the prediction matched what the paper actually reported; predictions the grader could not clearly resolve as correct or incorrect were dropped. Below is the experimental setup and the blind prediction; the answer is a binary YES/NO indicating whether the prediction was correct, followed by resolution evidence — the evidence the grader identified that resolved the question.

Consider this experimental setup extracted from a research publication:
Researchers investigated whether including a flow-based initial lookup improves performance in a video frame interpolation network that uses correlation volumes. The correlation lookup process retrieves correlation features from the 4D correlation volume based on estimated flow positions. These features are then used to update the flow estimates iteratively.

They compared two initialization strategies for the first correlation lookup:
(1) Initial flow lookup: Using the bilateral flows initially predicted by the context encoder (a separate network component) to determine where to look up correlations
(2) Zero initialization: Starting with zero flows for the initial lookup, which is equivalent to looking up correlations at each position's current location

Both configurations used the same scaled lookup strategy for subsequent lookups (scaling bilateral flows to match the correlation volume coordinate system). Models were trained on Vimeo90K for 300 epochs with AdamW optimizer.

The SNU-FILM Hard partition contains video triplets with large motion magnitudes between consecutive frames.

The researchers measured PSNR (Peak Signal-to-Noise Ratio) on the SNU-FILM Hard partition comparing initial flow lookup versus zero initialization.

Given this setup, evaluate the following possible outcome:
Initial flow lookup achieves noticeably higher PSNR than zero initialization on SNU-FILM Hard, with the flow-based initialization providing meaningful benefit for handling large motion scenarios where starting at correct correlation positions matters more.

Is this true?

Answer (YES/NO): NO